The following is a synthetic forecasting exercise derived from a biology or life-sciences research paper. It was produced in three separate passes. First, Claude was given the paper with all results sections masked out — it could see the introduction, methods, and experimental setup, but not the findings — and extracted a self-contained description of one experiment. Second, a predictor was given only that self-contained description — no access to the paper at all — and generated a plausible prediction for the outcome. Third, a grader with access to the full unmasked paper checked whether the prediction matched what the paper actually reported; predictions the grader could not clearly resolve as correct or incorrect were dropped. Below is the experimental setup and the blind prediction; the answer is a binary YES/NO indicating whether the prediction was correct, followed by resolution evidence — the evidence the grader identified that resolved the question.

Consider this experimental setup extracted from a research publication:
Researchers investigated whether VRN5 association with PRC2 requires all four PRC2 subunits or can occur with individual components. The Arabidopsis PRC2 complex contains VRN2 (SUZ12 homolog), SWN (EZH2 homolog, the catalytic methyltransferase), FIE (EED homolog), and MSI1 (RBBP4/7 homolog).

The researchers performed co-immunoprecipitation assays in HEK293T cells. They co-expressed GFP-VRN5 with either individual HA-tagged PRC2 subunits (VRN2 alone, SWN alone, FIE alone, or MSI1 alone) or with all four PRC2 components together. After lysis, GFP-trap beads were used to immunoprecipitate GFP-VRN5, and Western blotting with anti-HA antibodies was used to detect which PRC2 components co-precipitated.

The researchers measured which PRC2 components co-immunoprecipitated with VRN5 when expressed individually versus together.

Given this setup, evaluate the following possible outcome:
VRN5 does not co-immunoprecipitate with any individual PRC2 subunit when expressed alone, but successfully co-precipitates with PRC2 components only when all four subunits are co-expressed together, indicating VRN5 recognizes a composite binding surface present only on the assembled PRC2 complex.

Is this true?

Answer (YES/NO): NO